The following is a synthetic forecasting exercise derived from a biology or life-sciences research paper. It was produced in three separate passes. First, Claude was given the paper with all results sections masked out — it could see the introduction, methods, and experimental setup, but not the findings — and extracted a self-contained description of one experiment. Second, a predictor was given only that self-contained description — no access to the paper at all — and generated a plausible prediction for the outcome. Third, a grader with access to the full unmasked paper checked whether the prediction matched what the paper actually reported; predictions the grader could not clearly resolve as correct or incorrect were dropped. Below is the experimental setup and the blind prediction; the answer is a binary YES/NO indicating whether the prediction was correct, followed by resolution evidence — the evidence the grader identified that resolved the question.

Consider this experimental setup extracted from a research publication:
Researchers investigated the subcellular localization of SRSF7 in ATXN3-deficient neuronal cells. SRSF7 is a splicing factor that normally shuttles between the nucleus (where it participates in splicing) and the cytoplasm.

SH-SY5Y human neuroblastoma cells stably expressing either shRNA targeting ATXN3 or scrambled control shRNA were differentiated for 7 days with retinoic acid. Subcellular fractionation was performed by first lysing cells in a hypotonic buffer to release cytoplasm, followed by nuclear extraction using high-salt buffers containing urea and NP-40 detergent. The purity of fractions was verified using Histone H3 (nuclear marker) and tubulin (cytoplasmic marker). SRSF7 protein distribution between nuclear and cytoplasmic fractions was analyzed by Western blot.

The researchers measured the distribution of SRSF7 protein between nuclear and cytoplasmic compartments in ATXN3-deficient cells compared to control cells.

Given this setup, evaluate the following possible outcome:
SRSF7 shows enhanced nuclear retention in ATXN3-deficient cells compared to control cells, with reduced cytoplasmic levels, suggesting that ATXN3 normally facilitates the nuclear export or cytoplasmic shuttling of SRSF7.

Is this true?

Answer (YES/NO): NO